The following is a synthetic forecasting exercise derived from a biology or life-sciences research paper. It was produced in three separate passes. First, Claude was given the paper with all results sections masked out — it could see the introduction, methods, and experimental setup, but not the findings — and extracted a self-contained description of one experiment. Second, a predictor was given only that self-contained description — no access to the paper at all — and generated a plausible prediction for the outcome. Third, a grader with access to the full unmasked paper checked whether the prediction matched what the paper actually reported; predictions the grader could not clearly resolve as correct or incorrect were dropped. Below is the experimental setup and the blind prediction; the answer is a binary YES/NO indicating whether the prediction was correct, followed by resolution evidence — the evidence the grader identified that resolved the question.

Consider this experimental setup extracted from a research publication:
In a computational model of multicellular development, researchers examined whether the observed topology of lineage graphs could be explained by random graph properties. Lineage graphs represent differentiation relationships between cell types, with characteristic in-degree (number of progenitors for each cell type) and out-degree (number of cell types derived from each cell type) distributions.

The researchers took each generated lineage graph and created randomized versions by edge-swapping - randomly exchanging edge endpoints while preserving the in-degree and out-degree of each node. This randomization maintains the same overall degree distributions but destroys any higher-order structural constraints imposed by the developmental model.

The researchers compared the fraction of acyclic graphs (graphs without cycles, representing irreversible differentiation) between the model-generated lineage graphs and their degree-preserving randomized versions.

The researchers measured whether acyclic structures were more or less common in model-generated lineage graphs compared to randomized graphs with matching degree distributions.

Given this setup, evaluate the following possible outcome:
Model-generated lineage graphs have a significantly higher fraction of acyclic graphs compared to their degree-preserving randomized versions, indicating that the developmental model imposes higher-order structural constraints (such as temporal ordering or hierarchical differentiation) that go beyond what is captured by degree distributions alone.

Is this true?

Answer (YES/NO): NO